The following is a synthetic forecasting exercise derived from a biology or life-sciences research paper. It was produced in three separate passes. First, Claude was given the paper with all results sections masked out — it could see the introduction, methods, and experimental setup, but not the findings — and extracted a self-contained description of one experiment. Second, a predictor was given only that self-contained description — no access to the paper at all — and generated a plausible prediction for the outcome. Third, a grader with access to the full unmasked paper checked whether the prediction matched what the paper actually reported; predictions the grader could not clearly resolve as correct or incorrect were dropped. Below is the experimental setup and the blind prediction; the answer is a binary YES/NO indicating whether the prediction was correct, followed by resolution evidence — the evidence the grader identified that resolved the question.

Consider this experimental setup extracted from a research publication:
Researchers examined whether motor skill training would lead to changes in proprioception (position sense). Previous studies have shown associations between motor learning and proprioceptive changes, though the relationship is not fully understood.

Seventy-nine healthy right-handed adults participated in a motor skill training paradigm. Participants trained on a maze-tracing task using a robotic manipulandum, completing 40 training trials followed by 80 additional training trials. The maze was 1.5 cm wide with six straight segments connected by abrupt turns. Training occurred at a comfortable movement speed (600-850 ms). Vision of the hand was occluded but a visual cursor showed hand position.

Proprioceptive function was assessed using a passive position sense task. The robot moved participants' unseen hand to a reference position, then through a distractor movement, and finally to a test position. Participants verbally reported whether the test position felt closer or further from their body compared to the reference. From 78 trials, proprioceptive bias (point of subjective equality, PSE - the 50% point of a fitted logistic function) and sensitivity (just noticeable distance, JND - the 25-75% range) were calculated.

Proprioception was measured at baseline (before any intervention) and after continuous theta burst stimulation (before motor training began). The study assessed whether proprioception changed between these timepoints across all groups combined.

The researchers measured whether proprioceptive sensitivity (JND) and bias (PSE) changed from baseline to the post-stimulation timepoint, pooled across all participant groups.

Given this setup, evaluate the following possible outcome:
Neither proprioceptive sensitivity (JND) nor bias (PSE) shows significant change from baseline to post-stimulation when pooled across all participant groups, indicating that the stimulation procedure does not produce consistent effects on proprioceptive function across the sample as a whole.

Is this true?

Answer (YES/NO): YES